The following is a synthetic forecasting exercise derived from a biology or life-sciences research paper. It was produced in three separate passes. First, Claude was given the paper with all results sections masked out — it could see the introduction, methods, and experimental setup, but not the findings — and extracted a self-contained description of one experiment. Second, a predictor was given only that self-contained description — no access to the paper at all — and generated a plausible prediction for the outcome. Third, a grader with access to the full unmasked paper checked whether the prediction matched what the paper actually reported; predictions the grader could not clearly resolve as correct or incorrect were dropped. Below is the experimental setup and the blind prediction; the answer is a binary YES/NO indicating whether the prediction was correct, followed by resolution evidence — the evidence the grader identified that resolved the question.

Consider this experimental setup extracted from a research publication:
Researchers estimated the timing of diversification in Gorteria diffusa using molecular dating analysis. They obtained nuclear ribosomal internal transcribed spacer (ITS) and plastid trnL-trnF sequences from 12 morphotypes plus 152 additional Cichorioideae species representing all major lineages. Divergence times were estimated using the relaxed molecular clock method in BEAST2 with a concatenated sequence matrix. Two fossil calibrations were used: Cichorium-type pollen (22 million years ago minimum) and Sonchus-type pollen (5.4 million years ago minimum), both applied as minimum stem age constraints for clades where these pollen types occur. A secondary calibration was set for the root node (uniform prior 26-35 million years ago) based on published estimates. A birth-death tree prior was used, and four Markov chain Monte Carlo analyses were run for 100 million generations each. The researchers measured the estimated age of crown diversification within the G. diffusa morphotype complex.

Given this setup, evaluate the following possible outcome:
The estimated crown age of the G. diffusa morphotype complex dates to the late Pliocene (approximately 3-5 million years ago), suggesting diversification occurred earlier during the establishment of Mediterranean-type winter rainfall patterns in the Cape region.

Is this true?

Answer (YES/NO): NO